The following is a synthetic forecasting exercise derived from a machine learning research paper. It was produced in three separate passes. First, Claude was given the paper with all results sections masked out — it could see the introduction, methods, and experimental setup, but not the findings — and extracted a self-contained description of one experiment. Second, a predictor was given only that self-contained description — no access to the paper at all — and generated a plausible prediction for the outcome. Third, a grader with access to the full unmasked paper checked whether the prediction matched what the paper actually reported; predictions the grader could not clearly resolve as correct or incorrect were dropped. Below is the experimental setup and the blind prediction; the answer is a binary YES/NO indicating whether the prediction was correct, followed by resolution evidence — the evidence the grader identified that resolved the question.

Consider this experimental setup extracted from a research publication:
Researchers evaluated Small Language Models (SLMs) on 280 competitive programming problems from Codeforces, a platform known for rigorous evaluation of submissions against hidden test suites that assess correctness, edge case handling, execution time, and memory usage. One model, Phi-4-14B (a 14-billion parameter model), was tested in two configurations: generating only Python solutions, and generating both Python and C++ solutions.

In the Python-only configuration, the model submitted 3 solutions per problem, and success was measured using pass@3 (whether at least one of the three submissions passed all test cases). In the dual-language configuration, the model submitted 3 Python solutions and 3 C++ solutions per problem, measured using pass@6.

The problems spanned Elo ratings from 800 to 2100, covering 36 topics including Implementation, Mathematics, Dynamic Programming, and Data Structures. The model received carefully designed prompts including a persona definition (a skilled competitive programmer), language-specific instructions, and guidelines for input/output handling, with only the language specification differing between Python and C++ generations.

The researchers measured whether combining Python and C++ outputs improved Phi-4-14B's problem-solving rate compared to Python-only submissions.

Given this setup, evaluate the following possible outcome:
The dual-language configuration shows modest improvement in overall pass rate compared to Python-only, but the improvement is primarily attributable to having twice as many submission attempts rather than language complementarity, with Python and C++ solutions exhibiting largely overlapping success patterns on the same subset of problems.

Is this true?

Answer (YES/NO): NO